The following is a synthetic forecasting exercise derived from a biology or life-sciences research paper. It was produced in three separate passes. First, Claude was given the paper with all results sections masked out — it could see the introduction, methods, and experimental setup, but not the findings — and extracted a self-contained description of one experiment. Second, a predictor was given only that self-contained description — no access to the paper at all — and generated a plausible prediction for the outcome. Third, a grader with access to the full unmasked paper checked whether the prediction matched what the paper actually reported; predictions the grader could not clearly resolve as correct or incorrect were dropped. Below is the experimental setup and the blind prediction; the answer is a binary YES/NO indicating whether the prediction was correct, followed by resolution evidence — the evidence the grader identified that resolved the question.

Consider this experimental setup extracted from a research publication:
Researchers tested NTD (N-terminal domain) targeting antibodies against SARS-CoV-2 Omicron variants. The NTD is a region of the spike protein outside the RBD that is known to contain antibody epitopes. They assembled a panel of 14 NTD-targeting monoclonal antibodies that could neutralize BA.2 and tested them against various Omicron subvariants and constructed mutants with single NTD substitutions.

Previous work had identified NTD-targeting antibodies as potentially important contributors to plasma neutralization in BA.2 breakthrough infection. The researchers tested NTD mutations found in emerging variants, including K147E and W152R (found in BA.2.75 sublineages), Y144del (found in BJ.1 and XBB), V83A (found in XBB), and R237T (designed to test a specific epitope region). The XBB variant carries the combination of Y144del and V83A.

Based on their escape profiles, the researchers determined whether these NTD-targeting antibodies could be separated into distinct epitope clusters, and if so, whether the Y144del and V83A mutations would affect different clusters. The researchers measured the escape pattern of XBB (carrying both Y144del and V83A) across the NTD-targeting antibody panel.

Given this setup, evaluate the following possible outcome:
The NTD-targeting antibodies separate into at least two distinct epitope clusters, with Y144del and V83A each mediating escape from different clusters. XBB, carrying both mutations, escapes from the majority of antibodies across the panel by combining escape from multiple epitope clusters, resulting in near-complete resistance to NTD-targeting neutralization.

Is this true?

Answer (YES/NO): YES